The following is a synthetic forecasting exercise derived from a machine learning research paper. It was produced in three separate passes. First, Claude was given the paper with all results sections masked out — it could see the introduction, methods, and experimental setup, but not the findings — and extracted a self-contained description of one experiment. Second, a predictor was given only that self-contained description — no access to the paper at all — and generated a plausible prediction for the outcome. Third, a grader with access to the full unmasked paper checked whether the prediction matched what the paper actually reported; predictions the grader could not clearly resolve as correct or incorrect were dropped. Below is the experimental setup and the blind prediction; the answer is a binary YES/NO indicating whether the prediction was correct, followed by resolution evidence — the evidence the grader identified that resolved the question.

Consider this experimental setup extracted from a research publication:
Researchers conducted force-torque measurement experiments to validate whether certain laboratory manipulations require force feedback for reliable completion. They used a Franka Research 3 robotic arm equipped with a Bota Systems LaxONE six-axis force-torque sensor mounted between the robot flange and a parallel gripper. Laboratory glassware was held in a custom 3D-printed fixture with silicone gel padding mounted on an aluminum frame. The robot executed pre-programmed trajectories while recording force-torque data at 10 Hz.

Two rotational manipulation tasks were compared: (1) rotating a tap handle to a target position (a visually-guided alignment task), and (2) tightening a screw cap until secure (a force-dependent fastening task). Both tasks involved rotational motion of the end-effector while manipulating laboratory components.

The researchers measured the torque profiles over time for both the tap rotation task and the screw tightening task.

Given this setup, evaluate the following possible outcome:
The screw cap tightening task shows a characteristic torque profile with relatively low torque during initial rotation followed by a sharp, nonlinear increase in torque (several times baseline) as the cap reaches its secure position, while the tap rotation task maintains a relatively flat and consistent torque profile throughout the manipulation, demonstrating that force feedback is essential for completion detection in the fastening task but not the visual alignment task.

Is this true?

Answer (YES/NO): NO